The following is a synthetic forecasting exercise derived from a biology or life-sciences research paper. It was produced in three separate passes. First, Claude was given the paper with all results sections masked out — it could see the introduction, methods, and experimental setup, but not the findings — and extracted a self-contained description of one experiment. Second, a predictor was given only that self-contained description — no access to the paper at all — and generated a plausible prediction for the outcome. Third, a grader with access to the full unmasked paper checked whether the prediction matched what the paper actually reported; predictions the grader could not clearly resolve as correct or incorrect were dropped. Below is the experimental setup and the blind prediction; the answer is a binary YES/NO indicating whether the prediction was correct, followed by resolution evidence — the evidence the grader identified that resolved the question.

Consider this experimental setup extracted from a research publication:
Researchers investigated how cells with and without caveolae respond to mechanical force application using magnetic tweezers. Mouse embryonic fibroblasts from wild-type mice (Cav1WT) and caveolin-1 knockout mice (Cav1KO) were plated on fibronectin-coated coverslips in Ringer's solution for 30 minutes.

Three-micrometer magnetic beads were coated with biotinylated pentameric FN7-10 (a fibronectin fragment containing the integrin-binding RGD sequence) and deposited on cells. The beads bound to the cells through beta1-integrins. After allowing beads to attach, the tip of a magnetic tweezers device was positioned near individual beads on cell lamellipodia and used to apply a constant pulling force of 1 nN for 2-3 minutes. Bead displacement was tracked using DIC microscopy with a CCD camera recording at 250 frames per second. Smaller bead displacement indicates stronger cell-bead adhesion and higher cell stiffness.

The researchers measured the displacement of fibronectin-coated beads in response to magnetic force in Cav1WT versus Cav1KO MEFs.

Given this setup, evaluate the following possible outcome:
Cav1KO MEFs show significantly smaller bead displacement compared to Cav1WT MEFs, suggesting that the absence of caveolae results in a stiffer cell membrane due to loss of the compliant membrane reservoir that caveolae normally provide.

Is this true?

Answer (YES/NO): NO